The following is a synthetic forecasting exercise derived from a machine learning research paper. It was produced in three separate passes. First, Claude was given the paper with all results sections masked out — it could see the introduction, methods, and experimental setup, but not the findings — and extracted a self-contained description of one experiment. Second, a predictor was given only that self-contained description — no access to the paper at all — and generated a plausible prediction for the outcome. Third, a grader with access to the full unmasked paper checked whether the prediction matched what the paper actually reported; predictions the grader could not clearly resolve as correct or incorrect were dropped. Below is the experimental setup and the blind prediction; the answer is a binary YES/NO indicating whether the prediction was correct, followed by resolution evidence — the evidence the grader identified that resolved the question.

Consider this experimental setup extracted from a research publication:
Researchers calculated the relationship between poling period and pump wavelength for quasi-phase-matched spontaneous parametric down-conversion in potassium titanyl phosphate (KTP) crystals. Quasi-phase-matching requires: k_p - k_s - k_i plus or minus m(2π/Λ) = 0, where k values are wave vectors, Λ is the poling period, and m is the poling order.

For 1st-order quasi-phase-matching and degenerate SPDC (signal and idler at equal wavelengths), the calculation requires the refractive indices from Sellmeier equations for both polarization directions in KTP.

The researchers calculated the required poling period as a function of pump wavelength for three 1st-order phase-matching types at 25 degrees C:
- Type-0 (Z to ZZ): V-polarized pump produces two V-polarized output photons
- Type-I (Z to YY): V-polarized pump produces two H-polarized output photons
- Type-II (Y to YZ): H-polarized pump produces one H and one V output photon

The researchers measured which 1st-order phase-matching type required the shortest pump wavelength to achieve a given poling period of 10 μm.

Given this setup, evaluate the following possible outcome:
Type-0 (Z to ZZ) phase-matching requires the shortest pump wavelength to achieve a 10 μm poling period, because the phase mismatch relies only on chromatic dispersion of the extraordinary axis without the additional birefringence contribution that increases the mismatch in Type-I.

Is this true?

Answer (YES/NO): NO